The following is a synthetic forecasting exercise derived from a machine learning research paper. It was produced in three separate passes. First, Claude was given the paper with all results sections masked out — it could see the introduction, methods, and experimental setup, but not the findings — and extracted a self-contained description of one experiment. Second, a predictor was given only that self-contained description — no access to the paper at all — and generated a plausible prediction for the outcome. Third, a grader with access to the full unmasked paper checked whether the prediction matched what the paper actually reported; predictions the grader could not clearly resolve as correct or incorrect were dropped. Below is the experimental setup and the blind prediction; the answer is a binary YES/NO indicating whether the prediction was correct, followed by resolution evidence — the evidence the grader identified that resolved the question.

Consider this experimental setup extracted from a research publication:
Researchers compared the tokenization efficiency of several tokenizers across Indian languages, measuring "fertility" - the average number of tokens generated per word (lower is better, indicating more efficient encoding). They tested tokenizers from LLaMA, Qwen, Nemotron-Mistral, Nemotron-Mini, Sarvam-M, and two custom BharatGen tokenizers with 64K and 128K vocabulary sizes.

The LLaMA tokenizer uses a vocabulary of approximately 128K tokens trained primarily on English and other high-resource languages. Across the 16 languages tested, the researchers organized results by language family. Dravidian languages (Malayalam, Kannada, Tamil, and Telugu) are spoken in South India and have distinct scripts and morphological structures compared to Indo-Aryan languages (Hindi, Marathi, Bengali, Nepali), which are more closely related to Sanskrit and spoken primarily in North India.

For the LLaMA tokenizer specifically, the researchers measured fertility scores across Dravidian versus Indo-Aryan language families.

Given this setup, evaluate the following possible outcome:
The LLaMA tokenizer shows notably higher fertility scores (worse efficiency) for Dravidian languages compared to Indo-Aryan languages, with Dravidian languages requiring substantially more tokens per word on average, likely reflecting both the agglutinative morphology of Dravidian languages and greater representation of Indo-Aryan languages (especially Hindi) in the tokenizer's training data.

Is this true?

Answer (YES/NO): YES